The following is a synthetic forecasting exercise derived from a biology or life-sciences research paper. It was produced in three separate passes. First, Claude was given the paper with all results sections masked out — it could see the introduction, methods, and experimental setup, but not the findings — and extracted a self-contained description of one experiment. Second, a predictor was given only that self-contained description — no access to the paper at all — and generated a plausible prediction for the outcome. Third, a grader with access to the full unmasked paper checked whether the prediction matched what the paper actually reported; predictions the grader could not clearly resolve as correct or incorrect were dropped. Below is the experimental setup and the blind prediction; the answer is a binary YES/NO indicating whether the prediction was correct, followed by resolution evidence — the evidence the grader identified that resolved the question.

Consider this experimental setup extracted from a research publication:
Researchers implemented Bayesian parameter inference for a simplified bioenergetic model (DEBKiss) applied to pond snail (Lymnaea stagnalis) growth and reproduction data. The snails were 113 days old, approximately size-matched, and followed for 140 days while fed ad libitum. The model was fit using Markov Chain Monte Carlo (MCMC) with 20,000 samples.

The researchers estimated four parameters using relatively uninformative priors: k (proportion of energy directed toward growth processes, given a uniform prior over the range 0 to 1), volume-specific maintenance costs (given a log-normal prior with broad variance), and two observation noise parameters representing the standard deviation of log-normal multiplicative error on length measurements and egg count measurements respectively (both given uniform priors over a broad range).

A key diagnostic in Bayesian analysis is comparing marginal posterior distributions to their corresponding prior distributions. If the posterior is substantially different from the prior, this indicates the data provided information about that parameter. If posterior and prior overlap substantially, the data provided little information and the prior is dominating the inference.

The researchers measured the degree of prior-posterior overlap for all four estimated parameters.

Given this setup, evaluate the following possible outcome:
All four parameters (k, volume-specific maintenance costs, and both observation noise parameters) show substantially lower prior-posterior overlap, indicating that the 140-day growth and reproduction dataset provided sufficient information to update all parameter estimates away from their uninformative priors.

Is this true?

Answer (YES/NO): YES